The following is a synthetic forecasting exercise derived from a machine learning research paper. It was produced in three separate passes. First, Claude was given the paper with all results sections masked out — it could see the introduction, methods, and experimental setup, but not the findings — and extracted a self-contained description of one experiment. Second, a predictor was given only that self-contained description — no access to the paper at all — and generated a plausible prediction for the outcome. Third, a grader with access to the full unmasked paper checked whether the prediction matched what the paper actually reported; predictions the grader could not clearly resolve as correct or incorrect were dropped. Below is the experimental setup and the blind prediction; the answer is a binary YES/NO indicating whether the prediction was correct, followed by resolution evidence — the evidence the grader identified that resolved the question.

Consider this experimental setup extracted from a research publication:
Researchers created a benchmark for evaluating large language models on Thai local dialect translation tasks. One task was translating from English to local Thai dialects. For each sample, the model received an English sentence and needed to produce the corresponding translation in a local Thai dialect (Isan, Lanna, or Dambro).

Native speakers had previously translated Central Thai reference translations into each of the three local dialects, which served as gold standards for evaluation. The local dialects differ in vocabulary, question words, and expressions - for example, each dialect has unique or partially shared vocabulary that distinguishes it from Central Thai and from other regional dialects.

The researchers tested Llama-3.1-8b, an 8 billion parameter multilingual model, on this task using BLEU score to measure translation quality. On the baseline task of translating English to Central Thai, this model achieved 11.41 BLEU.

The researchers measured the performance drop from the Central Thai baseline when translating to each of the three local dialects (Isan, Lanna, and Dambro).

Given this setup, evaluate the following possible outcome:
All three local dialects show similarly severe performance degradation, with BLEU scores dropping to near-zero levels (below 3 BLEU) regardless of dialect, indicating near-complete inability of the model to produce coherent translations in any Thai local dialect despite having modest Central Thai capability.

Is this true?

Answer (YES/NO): NO